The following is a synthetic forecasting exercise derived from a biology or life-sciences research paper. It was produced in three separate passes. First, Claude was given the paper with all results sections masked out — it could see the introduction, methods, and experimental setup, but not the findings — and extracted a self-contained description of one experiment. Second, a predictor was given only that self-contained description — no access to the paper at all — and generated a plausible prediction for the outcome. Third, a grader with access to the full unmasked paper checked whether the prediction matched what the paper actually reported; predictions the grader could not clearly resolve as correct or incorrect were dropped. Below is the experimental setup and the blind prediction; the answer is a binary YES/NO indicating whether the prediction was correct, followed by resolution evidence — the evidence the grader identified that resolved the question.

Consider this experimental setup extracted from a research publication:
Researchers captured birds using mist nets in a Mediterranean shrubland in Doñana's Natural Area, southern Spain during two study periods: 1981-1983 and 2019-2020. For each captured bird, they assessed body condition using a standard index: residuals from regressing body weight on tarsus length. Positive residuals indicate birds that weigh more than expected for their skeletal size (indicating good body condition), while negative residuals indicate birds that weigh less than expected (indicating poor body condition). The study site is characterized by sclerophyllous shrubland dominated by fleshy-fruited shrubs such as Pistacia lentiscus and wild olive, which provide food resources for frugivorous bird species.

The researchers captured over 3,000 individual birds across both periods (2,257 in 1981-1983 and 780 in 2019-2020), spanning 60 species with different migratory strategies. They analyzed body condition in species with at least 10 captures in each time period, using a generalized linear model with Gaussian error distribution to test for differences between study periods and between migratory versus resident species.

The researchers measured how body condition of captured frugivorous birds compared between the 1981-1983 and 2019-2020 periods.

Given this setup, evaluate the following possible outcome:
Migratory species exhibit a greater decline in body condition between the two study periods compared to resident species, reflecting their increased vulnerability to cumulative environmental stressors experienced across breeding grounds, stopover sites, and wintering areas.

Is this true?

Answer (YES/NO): NO